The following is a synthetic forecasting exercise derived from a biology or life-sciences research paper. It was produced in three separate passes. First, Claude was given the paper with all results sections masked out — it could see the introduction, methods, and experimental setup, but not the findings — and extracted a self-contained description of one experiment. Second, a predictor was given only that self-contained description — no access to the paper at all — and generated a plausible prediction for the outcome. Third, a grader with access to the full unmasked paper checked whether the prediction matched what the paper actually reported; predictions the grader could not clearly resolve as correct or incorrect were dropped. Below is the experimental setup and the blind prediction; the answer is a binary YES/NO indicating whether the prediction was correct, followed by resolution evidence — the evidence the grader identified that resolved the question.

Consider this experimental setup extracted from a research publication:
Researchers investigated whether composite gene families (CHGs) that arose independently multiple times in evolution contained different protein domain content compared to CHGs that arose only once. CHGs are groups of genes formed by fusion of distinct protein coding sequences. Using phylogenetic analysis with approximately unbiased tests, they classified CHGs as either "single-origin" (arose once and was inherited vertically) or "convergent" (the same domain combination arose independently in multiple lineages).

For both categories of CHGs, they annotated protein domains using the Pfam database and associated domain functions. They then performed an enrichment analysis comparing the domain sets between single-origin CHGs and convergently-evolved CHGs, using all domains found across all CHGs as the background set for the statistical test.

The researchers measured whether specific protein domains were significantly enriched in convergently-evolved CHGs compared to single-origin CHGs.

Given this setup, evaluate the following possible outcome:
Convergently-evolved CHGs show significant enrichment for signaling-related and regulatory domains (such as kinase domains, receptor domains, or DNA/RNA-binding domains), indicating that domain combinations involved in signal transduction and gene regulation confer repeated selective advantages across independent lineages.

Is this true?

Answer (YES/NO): NO